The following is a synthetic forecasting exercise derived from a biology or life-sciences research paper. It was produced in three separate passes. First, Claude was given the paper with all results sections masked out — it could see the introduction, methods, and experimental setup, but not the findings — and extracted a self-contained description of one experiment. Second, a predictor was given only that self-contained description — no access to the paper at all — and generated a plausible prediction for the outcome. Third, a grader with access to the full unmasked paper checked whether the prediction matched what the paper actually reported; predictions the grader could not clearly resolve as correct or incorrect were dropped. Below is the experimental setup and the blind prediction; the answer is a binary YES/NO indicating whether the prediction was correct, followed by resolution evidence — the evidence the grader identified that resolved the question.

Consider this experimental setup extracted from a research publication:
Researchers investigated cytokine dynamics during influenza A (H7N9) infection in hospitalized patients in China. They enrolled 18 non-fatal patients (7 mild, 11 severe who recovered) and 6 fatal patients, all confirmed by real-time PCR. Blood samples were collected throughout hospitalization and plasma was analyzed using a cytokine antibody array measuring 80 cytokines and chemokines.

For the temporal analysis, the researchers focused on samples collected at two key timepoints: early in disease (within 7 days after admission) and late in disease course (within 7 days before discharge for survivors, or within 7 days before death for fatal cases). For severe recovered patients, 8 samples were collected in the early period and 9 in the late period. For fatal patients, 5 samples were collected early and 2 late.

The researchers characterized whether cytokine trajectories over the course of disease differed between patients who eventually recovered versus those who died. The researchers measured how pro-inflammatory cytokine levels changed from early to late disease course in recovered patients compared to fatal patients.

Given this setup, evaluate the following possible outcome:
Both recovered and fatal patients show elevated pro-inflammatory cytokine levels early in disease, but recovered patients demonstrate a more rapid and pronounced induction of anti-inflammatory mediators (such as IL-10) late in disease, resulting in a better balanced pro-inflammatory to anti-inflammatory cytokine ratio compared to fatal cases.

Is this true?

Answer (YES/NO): NO